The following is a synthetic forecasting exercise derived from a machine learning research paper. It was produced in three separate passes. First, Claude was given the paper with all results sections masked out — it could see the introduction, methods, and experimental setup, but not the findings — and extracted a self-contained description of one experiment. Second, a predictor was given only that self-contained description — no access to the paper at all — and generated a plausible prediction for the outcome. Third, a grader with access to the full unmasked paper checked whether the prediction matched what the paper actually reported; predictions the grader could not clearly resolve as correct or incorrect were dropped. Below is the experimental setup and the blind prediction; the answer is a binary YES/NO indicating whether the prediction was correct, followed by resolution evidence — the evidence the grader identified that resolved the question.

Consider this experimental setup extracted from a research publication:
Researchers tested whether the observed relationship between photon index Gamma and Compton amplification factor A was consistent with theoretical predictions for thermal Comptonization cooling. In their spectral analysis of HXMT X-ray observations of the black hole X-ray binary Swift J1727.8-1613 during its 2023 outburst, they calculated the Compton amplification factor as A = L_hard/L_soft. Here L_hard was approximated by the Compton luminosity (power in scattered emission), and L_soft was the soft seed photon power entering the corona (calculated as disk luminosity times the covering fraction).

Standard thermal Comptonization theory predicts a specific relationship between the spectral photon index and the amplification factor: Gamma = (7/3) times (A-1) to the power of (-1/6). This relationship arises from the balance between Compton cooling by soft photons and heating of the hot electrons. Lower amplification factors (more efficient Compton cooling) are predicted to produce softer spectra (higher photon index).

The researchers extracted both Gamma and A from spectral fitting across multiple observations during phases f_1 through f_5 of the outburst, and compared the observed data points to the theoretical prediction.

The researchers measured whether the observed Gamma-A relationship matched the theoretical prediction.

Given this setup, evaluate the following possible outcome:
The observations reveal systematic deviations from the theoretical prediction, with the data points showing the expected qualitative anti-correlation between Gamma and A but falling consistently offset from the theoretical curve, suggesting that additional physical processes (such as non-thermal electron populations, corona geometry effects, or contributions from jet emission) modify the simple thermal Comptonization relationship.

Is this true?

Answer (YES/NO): NO